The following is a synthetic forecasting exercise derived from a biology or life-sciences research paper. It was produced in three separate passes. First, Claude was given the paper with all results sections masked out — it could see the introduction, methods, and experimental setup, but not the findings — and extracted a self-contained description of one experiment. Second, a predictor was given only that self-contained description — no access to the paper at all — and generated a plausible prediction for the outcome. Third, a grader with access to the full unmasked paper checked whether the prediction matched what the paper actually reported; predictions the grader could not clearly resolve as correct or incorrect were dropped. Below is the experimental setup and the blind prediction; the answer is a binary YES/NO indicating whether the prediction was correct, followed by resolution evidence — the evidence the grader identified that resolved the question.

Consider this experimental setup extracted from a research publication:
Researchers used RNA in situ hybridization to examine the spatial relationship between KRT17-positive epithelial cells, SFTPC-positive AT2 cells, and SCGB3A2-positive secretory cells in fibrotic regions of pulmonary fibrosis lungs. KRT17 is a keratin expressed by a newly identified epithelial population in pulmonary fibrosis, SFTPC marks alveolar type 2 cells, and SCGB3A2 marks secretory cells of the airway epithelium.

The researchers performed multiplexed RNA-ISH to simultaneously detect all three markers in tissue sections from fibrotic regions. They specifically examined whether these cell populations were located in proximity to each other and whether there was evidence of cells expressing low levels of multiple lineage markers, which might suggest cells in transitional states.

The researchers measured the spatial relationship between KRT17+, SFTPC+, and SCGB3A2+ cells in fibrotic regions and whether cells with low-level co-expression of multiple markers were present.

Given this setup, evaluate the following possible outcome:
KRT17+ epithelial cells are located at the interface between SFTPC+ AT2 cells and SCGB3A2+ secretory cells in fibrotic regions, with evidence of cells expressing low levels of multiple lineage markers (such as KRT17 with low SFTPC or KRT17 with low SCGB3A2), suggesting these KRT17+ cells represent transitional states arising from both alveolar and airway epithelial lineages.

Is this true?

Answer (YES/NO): YES